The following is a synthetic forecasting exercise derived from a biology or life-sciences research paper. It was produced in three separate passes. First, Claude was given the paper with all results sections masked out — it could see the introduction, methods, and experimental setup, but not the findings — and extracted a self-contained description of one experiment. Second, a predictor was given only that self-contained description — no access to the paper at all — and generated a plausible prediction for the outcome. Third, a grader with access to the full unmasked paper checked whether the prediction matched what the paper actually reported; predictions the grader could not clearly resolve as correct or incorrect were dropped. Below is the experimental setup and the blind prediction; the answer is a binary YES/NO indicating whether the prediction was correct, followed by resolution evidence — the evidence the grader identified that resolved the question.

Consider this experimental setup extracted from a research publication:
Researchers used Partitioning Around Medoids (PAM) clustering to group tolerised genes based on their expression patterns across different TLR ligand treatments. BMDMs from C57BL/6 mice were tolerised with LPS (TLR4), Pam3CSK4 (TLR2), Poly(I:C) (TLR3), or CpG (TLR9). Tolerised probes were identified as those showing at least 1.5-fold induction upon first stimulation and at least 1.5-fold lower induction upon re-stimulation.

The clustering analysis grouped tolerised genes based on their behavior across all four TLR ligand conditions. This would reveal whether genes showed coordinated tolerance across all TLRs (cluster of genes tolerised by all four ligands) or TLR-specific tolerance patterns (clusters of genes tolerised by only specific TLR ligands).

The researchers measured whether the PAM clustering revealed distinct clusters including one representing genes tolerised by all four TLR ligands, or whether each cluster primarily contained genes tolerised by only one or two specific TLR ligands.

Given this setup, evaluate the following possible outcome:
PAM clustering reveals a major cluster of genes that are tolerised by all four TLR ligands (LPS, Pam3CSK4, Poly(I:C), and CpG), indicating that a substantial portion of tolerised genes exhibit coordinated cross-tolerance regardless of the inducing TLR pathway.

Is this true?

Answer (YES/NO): NO